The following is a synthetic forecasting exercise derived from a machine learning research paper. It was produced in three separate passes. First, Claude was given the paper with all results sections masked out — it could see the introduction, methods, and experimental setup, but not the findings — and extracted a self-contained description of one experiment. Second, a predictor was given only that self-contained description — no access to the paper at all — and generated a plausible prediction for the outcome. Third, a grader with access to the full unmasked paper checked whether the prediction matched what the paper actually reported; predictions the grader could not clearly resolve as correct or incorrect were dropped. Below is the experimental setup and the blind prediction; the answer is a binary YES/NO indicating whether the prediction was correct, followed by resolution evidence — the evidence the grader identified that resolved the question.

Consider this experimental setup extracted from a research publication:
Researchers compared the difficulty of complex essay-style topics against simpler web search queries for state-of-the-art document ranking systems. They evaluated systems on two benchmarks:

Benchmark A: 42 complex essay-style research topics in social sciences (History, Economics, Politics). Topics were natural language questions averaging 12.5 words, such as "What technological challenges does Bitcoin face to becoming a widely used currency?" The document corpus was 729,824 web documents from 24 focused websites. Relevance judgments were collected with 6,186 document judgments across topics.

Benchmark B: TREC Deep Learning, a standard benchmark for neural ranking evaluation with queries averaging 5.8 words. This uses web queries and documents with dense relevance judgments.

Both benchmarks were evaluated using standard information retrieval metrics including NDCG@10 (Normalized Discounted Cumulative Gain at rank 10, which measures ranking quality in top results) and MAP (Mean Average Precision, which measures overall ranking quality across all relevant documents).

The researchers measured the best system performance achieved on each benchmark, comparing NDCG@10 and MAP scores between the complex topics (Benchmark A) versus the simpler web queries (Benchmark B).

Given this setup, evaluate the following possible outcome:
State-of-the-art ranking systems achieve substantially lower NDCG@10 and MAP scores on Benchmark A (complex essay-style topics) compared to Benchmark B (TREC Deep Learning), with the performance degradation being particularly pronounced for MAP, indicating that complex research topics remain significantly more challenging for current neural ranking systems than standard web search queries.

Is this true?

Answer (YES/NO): YES